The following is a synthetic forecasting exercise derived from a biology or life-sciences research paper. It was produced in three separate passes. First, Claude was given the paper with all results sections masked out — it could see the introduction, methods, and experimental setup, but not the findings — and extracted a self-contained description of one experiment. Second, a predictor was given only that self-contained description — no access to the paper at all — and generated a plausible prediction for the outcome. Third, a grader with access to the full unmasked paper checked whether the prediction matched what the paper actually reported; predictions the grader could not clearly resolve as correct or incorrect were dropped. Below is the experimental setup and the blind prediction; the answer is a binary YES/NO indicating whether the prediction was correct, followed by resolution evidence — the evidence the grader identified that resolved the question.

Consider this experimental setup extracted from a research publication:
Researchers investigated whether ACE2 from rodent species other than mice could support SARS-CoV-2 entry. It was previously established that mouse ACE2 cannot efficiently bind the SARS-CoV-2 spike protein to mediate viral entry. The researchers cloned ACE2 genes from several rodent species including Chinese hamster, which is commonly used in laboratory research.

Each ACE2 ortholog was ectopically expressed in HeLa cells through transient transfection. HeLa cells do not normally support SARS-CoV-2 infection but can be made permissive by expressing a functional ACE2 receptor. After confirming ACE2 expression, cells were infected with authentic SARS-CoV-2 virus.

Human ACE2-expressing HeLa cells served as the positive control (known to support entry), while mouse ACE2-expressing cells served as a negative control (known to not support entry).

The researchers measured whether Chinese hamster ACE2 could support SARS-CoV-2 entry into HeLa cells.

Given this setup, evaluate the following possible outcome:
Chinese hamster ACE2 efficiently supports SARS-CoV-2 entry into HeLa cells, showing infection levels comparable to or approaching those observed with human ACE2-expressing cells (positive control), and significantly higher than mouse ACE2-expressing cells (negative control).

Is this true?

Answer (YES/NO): YES